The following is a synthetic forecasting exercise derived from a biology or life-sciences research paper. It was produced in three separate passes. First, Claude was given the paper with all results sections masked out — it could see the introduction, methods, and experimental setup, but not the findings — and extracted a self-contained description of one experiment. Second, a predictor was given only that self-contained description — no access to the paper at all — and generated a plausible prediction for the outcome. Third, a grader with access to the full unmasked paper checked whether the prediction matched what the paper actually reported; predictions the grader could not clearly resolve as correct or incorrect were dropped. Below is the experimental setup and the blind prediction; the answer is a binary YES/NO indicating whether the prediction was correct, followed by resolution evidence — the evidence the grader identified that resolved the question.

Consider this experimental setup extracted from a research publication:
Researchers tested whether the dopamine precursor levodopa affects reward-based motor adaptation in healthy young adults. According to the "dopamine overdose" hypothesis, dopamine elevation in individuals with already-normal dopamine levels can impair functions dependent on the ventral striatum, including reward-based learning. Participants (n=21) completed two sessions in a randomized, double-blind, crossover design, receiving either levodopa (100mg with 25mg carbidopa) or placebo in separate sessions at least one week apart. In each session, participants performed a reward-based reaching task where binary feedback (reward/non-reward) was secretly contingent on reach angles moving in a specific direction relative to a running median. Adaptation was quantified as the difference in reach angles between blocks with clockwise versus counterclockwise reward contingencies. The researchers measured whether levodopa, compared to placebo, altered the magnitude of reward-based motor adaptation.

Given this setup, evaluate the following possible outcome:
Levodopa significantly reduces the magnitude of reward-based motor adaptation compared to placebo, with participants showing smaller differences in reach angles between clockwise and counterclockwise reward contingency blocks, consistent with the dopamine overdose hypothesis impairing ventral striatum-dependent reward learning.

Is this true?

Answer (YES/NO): NO